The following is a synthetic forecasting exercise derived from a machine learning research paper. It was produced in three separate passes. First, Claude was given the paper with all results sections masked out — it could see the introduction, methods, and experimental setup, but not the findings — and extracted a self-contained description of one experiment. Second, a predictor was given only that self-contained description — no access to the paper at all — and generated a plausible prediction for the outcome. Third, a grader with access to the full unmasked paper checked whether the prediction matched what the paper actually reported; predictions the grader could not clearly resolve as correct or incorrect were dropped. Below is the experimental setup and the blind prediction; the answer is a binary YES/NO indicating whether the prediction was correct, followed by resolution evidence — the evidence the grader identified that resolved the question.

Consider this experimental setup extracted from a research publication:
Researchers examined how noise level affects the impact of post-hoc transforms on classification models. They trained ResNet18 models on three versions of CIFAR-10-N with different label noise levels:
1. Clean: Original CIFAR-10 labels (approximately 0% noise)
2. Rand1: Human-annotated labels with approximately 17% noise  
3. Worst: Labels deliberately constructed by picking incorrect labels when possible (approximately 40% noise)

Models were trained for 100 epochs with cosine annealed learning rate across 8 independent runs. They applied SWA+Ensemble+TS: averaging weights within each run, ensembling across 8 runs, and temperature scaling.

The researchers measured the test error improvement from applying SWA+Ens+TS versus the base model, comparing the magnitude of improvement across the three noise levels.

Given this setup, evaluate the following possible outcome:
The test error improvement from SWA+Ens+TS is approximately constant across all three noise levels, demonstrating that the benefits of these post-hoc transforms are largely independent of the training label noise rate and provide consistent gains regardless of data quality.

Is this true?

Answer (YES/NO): NO